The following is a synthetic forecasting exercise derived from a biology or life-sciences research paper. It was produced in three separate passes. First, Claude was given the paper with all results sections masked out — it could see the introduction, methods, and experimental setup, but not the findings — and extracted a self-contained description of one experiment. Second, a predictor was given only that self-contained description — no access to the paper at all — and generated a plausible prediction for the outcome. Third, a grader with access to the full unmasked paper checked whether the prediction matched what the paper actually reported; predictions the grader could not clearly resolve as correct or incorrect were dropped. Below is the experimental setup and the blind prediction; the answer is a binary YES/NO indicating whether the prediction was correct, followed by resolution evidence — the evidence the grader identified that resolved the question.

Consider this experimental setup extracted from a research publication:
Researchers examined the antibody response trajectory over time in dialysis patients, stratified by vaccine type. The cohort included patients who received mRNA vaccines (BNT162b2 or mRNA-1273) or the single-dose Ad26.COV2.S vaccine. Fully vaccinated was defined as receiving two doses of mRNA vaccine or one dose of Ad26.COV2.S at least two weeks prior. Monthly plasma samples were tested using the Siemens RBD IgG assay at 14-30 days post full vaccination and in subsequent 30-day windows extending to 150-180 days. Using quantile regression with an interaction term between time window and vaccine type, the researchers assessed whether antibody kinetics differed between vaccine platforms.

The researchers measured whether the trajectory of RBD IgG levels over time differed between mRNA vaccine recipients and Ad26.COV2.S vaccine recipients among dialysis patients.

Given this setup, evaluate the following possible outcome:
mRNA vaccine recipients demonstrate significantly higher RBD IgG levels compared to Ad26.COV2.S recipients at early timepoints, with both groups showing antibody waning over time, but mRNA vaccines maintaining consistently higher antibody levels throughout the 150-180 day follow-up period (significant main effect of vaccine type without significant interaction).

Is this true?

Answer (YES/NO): NO